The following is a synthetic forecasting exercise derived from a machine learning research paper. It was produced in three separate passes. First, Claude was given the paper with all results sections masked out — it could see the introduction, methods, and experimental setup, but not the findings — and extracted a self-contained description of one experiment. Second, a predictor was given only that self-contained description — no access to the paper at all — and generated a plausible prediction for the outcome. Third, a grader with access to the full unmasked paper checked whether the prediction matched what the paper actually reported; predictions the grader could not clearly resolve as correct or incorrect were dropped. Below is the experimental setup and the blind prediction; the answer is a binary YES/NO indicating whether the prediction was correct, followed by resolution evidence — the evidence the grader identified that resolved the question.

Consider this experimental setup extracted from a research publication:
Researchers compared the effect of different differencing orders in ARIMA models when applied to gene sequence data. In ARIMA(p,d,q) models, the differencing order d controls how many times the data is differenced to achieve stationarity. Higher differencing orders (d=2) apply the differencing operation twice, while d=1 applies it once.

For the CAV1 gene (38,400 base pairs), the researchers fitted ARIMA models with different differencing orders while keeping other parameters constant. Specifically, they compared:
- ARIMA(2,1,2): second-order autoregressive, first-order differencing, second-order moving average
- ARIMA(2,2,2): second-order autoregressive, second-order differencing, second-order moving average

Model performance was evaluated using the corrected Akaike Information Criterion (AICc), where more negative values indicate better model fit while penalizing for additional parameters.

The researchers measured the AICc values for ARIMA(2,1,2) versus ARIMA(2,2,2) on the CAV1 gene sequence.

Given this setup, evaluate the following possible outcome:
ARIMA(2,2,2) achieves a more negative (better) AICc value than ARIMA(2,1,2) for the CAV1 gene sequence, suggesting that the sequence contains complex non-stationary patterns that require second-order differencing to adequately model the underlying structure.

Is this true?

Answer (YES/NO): NO